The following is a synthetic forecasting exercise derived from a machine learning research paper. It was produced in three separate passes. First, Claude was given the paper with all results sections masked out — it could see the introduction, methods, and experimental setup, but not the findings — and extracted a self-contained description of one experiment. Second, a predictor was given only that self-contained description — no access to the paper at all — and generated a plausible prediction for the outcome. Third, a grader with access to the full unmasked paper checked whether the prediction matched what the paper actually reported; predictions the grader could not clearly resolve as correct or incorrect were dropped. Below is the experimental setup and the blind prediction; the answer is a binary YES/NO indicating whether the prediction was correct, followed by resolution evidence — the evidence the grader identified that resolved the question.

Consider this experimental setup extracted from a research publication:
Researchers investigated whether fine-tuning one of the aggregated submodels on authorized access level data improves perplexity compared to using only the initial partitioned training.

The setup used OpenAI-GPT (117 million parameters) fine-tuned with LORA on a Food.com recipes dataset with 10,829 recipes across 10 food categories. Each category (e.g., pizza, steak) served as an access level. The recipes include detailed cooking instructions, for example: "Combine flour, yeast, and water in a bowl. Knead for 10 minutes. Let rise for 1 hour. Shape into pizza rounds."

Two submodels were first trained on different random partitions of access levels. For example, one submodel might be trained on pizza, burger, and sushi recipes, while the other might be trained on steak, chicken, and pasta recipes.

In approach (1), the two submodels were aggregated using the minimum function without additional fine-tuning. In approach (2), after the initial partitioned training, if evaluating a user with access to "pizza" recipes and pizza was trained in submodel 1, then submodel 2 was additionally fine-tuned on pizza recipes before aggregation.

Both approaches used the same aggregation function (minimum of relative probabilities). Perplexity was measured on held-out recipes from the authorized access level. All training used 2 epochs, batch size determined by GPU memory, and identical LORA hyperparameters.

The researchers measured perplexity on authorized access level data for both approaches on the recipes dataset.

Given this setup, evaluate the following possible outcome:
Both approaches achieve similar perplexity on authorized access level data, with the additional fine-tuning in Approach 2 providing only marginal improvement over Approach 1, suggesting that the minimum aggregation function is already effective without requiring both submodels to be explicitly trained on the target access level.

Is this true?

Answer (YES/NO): NO